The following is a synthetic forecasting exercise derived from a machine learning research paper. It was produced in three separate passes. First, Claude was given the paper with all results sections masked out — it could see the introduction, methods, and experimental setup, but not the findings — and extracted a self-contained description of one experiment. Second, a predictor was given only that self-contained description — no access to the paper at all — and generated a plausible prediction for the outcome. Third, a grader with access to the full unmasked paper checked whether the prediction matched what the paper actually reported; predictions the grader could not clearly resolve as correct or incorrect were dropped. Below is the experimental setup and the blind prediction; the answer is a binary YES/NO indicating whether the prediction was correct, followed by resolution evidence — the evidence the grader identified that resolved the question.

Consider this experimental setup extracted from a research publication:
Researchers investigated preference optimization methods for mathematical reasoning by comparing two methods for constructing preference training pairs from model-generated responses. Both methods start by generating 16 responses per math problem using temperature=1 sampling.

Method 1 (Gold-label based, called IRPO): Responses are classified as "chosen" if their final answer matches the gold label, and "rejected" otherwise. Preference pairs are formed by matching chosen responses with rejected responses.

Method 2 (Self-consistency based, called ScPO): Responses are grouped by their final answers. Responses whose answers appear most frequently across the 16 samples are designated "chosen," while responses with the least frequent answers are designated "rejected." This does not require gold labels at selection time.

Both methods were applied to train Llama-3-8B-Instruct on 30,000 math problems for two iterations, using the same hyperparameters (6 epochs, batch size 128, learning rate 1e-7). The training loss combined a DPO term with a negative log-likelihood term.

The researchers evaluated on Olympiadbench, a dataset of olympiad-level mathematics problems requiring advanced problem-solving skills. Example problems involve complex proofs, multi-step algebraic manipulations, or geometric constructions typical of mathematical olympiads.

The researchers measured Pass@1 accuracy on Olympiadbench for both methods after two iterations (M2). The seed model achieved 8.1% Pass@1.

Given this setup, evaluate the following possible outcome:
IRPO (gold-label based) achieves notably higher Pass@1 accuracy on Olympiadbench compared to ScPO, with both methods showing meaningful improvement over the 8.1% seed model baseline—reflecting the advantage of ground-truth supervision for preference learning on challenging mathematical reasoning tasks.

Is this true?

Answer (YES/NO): NO